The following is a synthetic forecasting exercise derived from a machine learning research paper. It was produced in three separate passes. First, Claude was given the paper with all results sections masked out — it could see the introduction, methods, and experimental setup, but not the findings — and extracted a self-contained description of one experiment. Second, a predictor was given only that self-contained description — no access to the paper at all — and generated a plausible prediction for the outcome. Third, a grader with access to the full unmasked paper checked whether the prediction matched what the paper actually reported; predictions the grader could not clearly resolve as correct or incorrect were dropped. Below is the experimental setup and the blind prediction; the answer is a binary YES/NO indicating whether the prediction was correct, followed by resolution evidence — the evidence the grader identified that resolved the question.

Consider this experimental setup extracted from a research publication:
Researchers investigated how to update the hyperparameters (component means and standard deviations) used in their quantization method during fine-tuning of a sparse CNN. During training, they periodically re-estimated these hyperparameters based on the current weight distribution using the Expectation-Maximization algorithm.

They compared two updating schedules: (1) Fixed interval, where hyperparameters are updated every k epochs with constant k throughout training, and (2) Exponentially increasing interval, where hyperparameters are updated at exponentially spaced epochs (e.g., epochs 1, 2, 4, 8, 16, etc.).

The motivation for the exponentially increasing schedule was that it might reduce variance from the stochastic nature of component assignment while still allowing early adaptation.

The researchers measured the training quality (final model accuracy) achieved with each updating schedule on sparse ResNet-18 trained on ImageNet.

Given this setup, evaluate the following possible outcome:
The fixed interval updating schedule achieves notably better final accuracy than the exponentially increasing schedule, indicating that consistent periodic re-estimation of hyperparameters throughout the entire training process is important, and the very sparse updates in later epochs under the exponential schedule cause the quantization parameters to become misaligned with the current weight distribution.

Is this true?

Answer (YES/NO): NO